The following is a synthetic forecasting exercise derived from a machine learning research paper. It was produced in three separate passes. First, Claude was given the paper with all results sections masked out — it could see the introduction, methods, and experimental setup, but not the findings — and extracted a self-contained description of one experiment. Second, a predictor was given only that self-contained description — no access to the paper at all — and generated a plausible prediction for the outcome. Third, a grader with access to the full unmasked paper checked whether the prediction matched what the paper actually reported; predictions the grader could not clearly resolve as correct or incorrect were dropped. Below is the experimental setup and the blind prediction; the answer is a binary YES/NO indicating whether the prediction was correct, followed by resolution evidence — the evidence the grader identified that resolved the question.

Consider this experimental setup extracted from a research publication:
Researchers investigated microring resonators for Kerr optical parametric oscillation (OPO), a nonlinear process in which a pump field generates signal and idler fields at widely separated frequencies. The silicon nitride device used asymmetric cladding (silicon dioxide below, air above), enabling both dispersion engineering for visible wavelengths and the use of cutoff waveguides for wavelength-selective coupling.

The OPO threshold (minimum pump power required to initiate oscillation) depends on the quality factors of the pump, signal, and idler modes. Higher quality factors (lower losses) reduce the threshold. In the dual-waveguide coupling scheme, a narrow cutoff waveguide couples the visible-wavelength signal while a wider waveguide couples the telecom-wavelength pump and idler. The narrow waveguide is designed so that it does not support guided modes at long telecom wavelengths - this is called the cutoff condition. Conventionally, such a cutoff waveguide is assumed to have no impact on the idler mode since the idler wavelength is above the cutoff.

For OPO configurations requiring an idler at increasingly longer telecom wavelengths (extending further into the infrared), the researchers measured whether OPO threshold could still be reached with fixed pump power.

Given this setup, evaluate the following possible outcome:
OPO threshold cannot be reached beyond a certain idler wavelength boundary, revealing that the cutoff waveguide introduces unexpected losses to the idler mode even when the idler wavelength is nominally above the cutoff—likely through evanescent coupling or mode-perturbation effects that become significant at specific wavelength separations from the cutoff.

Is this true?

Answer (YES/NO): YES